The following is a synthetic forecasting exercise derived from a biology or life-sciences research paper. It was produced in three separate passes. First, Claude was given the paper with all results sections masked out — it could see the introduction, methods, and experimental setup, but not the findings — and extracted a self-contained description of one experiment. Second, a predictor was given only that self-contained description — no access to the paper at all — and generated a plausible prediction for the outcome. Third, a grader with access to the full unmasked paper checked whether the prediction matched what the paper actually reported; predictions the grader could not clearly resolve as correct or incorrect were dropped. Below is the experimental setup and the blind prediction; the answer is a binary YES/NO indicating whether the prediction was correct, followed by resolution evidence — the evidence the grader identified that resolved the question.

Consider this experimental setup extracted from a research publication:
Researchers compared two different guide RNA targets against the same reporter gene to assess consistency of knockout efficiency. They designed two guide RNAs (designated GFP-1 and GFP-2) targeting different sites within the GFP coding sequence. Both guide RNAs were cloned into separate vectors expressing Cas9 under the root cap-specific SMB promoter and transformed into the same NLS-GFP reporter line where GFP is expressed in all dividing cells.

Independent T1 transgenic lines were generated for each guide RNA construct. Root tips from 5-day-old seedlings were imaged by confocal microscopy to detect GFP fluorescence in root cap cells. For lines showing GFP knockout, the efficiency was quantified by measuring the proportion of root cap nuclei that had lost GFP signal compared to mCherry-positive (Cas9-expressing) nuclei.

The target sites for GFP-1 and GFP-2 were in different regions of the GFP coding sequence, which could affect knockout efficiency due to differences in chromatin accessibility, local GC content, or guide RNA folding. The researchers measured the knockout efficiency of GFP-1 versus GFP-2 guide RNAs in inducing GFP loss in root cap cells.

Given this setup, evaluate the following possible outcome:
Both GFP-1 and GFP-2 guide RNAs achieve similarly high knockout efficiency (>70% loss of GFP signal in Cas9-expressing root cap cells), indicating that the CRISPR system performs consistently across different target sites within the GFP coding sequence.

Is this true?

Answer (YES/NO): NO